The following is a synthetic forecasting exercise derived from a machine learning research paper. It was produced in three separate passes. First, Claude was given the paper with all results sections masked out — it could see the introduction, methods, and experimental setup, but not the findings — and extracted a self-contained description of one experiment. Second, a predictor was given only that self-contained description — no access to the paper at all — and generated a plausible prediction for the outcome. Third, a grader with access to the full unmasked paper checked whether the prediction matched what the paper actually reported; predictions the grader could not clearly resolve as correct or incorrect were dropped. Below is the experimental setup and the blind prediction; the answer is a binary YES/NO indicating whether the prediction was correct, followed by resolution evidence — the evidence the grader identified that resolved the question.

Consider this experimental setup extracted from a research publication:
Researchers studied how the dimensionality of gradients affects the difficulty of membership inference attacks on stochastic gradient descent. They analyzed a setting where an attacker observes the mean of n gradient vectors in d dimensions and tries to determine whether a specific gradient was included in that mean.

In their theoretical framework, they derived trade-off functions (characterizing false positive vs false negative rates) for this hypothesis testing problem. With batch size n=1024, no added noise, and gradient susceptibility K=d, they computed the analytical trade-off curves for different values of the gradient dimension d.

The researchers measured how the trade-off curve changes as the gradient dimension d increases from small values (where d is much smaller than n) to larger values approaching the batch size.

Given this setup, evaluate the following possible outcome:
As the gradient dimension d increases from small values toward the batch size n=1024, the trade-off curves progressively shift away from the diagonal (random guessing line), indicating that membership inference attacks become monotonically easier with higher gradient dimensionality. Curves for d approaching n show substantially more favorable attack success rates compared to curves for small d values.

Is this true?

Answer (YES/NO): YES